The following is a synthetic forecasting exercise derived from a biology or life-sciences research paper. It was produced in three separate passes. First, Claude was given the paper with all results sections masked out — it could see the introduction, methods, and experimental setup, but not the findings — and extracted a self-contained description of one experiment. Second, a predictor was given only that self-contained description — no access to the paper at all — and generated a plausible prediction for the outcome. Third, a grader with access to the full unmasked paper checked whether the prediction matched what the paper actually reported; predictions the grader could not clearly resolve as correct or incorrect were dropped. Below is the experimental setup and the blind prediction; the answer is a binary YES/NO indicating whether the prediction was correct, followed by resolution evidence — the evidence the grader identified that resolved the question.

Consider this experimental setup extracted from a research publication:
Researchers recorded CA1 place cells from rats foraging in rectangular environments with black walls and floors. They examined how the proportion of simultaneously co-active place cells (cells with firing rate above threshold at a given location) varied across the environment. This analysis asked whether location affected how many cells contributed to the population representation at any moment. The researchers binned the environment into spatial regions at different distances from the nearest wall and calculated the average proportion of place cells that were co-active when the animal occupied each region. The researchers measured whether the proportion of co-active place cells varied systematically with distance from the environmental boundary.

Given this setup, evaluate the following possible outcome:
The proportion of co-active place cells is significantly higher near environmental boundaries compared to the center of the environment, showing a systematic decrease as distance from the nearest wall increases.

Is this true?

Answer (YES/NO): NO